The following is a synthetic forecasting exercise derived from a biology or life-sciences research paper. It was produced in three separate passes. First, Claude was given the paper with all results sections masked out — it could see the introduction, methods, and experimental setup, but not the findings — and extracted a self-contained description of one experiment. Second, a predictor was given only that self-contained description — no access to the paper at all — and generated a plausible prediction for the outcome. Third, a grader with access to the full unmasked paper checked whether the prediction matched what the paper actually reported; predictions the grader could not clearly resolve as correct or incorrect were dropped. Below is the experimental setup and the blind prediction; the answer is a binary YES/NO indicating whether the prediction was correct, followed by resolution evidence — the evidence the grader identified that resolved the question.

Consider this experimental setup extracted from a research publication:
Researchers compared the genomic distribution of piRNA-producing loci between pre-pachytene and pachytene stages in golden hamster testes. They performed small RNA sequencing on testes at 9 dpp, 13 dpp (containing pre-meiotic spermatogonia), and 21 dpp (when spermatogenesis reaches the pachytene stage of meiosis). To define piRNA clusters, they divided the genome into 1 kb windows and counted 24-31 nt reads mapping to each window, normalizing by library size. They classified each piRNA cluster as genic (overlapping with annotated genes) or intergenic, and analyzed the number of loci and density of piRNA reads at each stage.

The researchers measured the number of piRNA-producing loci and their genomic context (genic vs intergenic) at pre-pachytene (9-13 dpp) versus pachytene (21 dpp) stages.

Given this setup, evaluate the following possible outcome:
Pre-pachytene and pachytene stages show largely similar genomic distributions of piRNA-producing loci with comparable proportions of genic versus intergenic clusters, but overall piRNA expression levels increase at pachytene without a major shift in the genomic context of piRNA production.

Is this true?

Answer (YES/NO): NO